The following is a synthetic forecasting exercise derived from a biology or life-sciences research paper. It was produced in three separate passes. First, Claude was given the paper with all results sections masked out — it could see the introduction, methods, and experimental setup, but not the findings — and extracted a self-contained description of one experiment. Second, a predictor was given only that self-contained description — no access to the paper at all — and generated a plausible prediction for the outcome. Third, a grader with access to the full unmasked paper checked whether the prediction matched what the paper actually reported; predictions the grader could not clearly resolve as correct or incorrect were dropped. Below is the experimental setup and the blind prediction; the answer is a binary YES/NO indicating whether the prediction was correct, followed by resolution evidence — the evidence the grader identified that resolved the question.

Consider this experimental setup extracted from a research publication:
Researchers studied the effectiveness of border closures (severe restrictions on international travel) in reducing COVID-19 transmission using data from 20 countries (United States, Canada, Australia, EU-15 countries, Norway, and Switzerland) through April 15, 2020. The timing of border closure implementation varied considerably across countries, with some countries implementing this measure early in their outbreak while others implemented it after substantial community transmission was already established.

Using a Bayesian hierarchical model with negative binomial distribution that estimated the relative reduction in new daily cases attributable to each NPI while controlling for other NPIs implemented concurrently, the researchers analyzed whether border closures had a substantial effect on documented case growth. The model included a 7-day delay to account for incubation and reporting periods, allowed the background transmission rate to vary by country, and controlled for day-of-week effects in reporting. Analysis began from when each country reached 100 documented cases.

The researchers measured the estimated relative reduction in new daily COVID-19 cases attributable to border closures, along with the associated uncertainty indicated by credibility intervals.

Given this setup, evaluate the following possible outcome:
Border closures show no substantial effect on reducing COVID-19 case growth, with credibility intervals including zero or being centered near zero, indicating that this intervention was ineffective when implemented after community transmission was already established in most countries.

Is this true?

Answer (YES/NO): NO